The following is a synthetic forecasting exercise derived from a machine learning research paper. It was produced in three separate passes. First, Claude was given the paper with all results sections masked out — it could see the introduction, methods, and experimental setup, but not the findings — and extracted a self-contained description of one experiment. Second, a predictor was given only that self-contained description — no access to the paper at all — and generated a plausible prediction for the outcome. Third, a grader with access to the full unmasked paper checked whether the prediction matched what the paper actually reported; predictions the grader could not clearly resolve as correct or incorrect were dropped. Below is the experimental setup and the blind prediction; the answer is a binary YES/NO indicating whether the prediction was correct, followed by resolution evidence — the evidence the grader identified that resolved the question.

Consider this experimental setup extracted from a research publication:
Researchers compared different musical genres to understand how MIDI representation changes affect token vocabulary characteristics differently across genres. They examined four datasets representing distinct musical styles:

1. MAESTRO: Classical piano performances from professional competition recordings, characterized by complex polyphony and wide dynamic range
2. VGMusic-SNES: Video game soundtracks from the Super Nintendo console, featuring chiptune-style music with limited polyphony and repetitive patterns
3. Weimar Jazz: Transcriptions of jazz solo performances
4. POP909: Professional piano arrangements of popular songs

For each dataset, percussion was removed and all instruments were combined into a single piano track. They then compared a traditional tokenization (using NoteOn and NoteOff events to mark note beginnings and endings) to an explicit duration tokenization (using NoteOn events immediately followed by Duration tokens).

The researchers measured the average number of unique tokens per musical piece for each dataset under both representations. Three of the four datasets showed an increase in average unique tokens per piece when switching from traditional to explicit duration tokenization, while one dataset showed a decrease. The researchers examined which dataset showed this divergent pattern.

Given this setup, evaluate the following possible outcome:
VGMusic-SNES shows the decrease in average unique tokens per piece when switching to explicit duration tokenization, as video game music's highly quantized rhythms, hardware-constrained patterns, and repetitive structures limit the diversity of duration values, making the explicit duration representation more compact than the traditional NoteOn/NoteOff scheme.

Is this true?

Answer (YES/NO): YES